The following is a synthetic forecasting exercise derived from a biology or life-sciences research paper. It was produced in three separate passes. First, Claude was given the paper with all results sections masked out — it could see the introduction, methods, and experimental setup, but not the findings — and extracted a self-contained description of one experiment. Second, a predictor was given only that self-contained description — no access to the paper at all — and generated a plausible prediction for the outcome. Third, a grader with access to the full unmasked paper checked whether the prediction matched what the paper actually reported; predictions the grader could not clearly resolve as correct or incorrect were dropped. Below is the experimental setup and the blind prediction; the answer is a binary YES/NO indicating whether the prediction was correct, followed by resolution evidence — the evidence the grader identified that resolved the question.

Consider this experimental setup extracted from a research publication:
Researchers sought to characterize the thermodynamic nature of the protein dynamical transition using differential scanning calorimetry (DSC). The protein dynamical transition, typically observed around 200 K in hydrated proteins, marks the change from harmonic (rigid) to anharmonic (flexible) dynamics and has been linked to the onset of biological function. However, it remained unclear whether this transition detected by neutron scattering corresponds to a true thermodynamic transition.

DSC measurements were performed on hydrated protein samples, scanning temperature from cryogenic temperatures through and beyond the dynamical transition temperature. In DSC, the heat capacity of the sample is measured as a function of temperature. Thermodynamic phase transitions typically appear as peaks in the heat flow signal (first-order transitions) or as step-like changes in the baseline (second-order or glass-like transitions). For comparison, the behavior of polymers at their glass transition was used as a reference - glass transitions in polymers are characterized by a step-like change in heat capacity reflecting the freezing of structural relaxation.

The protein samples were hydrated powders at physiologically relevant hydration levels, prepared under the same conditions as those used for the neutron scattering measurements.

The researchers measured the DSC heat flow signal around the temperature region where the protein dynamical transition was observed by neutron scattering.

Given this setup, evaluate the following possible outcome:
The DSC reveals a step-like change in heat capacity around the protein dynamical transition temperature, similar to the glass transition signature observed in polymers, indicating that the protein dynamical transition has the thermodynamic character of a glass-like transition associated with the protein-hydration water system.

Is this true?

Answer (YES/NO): YES